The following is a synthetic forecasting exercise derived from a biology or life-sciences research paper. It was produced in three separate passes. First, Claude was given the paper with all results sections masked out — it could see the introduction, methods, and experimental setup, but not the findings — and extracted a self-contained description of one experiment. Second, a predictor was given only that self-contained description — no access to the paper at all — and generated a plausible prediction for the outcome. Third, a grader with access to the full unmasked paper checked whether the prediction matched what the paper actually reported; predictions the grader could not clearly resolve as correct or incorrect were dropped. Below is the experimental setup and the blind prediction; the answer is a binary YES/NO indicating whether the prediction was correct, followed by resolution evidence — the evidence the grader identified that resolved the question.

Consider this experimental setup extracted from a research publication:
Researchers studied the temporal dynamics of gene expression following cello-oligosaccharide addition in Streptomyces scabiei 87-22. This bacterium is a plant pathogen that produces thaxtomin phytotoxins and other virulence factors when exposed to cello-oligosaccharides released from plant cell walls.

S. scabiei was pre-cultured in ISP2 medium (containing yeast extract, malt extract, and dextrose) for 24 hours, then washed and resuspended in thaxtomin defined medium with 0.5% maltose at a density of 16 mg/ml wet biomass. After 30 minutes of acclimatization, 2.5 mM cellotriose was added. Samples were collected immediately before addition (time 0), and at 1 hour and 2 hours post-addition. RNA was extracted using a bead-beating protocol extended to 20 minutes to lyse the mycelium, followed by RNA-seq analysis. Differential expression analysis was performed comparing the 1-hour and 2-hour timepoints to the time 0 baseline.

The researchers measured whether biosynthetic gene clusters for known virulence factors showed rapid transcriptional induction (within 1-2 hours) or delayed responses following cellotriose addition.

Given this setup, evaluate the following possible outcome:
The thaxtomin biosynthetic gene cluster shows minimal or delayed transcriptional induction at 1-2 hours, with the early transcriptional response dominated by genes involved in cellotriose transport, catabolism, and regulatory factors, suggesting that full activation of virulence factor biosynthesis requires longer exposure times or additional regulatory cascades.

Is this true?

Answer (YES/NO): NO